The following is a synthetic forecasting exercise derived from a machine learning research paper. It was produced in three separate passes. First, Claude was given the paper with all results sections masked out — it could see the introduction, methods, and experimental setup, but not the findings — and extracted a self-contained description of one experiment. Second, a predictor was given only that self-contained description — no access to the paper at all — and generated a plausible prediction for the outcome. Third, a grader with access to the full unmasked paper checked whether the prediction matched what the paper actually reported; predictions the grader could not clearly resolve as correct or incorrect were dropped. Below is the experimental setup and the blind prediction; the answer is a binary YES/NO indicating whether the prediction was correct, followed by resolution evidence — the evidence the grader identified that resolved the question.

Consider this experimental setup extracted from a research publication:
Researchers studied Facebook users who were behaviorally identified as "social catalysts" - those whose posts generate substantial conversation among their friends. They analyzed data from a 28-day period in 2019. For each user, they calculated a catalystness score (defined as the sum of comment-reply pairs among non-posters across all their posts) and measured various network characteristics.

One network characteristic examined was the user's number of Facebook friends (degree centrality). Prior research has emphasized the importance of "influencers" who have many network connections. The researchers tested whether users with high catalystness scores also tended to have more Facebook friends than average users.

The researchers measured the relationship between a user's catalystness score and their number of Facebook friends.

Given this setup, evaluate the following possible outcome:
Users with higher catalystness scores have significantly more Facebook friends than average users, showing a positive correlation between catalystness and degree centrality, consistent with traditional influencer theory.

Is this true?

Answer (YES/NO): NO